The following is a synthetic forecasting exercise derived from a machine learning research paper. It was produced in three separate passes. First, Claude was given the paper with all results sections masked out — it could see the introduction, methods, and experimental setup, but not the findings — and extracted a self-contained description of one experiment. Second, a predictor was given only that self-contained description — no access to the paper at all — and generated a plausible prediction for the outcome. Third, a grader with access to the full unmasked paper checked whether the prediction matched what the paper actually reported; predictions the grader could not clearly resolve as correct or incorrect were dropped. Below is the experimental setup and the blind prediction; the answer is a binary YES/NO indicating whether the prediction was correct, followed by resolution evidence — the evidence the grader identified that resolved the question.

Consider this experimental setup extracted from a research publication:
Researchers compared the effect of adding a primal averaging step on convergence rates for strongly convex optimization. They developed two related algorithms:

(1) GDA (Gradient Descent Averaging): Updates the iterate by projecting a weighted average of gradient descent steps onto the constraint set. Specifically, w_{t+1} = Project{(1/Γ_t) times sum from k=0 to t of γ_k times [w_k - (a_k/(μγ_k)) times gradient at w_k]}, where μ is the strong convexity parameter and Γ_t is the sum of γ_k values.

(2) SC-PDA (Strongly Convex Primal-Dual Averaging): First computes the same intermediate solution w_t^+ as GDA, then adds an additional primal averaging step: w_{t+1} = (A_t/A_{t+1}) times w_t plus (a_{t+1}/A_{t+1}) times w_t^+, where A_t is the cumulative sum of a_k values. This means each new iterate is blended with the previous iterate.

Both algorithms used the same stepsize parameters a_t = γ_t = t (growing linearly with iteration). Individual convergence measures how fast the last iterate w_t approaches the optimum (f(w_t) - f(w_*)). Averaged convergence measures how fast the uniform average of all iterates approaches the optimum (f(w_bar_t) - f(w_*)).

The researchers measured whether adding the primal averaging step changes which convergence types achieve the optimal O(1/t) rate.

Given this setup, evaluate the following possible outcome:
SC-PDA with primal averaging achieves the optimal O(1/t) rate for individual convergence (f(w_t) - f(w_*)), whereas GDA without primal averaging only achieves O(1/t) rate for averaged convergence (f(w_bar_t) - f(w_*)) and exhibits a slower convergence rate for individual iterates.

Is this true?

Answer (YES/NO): YES